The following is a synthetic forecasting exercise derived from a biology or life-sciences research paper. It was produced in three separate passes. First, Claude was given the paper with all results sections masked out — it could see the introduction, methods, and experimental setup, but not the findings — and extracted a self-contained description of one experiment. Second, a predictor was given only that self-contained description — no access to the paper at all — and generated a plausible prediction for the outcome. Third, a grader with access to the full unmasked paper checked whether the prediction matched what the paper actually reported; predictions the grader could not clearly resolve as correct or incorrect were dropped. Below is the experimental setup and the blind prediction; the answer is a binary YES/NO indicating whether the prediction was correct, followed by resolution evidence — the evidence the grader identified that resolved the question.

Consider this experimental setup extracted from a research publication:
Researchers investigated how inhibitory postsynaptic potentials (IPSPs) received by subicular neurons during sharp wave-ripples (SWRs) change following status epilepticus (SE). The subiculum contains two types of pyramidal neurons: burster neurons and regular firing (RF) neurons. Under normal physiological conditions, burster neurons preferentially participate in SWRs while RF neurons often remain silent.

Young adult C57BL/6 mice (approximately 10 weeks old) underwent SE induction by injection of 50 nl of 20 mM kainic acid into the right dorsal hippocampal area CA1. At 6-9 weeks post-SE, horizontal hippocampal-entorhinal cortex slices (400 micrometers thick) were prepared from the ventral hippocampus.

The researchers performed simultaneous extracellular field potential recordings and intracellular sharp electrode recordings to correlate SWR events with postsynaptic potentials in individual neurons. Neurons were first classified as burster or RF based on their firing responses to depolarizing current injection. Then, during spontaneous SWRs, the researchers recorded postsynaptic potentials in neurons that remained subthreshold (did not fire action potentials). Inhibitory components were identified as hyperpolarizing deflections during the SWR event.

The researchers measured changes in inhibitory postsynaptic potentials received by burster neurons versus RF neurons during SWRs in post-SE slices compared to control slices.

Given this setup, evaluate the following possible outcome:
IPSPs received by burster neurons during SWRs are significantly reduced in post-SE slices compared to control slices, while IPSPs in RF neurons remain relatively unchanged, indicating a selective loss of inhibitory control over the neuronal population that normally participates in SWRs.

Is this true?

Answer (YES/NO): NO